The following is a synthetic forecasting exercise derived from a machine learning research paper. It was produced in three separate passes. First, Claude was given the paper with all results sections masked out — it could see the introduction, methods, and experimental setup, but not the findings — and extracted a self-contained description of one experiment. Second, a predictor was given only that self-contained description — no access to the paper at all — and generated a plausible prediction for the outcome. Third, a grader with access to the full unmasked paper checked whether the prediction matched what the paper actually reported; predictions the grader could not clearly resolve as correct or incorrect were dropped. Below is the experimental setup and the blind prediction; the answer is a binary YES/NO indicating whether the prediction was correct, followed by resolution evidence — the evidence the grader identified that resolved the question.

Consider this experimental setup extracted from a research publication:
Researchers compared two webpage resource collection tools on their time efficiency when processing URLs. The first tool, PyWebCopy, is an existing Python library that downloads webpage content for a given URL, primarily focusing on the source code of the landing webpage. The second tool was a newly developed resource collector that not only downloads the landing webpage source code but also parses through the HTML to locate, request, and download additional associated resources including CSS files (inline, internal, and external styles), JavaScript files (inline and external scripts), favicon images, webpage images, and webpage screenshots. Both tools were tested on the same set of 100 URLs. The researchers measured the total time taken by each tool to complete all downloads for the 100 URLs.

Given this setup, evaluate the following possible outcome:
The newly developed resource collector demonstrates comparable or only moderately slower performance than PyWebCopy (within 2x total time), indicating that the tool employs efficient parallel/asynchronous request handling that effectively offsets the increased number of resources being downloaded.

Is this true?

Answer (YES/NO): NO